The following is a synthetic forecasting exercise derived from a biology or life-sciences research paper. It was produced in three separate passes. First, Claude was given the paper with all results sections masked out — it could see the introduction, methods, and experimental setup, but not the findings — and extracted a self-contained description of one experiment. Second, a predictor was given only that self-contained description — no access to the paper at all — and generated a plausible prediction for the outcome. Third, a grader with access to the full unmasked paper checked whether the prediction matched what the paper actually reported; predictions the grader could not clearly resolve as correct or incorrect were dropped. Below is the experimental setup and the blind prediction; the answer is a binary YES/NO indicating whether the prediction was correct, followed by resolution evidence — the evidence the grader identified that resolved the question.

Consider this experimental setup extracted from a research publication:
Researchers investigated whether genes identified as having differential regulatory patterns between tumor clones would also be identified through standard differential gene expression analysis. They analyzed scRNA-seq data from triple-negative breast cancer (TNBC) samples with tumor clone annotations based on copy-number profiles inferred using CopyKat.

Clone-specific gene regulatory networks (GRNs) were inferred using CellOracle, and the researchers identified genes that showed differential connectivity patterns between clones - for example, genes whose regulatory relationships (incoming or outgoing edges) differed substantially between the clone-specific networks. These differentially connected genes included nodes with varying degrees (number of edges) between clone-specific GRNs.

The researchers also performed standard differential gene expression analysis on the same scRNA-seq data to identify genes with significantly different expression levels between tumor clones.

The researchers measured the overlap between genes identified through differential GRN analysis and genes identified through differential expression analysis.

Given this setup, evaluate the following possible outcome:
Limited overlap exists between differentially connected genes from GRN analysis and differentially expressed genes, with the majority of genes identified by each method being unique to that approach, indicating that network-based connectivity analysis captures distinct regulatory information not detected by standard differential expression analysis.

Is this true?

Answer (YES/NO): YES